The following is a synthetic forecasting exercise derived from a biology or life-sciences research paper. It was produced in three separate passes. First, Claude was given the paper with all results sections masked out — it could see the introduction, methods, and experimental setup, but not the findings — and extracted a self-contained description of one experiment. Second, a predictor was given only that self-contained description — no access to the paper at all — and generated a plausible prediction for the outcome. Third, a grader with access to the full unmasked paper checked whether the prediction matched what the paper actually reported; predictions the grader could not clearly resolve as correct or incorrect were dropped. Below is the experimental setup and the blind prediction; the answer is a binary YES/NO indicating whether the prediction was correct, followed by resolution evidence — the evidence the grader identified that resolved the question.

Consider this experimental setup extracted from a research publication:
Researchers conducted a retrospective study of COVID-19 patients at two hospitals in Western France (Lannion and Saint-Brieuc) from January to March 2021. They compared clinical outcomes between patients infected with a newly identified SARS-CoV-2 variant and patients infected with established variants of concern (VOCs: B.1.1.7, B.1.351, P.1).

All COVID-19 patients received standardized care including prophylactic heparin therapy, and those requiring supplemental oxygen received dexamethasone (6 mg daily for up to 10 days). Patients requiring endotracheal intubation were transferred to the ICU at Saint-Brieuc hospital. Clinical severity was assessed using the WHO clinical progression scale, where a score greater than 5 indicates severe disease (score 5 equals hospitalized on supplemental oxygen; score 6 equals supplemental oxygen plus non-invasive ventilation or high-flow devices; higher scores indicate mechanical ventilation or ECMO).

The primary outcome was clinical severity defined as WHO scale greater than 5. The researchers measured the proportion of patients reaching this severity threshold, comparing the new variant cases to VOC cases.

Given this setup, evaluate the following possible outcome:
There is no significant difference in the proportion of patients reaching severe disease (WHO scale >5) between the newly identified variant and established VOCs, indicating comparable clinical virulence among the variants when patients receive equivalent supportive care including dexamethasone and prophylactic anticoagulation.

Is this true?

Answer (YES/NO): NO